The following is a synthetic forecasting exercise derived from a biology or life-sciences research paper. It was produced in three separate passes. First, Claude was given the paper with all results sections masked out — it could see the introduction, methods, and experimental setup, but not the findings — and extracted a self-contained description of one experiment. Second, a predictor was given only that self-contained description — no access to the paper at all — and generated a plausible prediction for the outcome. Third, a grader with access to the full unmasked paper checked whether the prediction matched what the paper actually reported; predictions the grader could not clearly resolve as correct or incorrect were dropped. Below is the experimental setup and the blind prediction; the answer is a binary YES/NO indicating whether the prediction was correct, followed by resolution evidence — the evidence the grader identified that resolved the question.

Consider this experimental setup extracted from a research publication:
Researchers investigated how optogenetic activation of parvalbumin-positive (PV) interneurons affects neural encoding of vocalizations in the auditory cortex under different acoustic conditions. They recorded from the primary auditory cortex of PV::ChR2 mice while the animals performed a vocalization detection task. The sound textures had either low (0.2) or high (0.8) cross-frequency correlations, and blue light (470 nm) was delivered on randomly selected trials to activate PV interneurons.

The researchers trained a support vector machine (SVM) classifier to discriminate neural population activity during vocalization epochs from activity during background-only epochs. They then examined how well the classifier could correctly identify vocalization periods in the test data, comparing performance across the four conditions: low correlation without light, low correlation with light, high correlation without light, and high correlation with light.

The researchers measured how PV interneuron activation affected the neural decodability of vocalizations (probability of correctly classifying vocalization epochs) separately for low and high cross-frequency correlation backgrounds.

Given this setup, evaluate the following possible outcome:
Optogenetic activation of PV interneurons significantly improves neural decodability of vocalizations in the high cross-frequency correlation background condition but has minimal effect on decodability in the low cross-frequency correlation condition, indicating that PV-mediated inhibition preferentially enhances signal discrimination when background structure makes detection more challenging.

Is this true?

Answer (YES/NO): NO